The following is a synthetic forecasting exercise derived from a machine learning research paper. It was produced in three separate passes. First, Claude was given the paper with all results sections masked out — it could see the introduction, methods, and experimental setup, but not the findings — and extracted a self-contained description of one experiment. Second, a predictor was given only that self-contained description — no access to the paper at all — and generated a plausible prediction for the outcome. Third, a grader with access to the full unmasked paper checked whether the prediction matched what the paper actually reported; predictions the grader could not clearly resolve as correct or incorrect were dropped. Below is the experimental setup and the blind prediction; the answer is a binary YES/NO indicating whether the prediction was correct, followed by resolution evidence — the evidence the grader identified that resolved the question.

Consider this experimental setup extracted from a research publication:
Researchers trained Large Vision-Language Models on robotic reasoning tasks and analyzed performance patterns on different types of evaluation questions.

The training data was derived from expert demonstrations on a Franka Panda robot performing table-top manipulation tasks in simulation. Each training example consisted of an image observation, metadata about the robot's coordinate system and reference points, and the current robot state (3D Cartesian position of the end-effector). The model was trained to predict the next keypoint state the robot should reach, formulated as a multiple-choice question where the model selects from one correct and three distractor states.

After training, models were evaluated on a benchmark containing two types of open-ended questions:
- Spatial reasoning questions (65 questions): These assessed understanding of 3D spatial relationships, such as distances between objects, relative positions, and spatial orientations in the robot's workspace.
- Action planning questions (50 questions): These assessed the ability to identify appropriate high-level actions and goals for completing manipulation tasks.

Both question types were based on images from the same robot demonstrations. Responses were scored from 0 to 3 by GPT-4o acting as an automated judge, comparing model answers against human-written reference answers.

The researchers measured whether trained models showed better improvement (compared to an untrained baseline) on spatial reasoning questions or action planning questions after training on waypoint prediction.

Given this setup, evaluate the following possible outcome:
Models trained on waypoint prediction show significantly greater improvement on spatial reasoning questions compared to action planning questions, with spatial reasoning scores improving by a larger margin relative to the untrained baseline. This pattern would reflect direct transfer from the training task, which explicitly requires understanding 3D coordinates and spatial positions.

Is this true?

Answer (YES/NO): YES